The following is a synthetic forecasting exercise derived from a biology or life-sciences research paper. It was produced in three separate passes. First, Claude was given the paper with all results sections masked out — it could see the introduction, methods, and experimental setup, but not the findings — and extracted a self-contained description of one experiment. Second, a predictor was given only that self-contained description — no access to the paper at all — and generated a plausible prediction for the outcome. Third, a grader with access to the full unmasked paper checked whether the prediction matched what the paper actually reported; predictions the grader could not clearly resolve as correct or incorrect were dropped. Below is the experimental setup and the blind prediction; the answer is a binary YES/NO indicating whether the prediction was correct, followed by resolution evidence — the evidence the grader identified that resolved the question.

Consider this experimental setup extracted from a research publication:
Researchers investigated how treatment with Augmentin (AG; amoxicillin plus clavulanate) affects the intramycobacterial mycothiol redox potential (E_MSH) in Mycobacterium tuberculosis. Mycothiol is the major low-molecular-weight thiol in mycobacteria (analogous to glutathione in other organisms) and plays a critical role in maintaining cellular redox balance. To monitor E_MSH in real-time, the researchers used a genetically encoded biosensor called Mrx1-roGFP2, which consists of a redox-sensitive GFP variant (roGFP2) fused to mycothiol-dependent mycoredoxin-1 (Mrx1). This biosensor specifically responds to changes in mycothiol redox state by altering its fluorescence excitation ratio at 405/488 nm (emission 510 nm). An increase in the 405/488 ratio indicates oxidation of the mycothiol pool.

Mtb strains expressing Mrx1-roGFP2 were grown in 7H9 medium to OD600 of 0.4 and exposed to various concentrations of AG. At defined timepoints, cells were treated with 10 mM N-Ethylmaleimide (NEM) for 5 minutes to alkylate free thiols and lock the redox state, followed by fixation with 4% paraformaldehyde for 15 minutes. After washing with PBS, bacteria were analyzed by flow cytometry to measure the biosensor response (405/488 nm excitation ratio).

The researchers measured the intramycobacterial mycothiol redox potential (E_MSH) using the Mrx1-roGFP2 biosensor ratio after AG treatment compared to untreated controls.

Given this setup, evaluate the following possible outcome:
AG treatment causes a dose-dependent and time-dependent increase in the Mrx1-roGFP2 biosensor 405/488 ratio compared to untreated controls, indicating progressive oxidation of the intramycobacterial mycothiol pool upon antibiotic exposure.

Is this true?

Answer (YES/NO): NO